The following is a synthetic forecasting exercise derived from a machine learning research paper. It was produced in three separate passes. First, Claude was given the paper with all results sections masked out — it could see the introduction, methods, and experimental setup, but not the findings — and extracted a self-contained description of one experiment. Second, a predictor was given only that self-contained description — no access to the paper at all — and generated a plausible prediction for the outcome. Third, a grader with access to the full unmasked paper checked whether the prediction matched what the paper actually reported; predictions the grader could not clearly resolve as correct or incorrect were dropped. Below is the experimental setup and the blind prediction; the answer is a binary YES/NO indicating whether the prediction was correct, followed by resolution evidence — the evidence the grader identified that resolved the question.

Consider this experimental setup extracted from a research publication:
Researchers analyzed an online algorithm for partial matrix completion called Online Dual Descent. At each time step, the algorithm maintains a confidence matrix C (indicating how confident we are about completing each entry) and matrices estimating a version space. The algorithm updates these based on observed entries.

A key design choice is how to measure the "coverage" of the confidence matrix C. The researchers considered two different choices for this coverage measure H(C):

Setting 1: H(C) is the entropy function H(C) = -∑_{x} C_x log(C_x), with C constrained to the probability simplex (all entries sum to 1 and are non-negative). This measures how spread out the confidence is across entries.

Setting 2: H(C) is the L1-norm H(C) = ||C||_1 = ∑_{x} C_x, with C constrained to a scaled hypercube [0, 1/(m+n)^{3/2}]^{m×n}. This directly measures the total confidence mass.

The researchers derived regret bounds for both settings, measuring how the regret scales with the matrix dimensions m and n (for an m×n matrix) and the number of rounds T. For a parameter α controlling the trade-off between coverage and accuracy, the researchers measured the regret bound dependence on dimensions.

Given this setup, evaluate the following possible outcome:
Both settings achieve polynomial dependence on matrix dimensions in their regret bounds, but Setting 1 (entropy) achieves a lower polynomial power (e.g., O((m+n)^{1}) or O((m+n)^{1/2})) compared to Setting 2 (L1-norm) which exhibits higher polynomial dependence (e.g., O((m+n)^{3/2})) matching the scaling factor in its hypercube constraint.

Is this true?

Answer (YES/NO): NO